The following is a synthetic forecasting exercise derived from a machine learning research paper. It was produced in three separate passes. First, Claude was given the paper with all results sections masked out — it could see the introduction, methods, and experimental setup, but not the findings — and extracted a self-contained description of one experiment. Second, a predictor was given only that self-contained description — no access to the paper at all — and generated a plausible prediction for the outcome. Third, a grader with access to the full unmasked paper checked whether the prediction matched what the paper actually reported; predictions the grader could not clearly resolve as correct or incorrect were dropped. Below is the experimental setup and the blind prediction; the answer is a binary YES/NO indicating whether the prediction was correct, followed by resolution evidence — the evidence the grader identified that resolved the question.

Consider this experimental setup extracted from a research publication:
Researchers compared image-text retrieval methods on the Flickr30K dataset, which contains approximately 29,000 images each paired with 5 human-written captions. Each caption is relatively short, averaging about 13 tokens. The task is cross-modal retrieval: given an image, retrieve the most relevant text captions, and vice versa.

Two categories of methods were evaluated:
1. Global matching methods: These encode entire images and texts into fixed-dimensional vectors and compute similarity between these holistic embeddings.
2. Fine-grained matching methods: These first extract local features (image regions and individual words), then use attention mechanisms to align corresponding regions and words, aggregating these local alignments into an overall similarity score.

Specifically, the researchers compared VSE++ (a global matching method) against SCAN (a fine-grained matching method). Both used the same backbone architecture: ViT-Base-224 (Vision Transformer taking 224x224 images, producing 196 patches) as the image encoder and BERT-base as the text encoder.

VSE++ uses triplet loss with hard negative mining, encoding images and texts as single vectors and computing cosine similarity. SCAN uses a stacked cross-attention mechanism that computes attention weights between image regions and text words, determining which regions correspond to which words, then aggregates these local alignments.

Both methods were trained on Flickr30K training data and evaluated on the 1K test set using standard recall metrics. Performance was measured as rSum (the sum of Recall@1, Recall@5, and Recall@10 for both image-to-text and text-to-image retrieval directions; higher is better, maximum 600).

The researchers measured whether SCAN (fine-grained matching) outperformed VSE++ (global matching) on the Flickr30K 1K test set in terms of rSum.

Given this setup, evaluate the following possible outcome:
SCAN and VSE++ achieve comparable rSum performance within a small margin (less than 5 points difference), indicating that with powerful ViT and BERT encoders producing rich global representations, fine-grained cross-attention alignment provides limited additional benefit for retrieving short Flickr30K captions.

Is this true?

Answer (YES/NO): NO